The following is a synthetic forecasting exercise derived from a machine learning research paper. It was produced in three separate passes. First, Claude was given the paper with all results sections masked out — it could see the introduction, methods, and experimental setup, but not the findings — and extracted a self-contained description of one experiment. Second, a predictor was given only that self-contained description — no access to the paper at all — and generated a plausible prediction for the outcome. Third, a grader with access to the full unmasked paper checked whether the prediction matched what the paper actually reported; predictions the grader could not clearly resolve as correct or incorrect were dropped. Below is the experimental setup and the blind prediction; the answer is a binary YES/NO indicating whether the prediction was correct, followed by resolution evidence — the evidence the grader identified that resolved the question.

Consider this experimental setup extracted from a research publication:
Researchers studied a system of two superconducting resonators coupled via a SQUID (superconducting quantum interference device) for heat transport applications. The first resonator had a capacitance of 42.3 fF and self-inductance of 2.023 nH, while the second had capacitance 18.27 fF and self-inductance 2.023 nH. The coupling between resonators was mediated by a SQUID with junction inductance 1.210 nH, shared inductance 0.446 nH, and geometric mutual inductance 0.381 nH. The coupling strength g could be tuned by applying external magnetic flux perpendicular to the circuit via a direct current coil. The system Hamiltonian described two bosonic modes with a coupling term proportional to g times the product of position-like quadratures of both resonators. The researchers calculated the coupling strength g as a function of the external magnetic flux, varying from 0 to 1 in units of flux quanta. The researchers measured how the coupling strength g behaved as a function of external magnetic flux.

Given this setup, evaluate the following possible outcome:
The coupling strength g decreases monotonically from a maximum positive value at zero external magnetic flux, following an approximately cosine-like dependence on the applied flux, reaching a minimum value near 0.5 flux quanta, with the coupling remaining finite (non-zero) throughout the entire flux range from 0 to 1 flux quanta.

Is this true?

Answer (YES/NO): NO